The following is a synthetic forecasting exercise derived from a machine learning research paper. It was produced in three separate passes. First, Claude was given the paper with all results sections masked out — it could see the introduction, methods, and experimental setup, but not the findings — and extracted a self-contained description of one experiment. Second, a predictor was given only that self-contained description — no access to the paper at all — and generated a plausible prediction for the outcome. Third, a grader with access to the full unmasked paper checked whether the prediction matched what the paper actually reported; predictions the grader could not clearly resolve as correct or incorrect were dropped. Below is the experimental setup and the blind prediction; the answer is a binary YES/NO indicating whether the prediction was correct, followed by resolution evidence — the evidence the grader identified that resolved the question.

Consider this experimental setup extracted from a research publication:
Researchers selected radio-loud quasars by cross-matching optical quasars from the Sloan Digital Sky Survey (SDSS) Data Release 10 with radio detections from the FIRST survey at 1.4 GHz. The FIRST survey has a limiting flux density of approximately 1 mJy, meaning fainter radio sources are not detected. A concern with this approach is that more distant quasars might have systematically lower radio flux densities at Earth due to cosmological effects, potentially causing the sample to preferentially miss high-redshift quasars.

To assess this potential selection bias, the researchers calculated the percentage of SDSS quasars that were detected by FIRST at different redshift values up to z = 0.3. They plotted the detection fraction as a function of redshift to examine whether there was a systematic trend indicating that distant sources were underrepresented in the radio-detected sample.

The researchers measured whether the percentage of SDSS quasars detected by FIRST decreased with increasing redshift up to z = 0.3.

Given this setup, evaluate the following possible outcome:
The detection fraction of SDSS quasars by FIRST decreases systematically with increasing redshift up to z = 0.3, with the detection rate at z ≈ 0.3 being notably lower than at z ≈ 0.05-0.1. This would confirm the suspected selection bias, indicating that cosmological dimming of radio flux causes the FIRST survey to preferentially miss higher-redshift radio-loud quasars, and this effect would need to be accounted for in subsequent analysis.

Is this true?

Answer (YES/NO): NO